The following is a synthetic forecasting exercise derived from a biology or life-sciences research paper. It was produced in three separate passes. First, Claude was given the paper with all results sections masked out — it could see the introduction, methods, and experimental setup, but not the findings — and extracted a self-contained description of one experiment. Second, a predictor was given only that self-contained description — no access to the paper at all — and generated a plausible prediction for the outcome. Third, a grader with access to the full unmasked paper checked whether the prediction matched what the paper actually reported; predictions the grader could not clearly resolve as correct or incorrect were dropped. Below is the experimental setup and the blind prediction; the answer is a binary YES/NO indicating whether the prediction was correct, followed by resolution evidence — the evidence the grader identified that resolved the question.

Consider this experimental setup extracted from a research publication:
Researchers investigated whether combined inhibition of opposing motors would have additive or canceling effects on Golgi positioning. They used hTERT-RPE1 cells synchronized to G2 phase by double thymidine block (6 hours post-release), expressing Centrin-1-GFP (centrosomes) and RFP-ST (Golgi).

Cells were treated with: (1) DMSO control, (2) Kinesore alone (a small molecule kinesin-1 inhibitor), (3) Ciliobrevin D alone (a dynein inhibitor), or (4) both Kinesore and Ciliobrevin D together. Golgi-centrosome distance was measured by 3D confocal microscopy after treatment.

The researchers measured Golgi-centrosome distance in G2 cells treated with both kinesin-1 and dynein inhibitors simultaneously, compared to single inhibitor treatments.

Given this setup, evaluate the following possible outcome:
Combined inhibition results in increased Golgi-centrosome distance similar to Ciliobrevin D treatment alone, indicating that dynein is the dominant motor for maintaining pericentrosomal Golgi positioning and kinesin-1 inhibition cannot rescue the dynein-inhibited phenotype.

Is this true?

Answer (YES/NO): NO